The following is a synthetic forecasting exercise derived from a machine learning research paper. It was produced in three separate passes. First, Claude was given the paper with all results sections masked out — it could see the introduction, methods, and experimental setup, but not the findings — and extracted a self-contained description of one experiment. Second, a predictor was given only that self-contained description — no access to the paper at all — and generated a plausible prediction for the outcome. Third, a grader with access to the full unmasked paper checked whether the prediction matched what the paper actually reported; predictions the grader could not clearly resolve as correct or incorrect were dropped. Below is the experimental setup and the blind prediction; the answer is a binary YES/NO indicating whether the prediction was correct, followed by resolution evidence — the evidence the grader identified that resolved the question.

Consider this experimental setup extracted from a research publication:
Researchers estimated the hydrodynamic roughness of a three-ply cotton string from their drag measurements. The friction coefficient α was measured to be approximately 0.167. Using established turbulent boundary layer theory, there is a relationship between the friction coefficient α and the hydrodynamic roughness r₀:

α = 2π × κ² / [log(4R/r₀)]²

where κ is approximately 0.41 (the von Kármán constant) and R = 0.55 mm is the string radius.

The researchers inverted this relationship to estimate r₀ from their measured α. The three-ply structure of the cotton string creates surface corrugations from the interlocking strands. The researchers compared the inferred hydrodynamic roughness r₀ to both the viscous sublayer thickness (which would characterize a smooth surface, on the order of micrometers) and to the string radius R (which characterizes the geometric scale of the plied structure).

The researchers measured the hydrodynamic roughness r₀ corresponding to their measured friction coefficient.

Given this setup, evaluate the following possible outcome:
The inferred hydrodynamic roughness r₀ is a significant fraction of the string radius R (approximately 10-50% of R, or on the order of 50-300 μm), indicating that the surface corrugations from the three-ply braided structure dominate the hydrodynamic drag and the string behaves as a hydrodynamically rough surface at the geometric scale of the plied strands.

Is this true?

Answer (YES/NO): YES